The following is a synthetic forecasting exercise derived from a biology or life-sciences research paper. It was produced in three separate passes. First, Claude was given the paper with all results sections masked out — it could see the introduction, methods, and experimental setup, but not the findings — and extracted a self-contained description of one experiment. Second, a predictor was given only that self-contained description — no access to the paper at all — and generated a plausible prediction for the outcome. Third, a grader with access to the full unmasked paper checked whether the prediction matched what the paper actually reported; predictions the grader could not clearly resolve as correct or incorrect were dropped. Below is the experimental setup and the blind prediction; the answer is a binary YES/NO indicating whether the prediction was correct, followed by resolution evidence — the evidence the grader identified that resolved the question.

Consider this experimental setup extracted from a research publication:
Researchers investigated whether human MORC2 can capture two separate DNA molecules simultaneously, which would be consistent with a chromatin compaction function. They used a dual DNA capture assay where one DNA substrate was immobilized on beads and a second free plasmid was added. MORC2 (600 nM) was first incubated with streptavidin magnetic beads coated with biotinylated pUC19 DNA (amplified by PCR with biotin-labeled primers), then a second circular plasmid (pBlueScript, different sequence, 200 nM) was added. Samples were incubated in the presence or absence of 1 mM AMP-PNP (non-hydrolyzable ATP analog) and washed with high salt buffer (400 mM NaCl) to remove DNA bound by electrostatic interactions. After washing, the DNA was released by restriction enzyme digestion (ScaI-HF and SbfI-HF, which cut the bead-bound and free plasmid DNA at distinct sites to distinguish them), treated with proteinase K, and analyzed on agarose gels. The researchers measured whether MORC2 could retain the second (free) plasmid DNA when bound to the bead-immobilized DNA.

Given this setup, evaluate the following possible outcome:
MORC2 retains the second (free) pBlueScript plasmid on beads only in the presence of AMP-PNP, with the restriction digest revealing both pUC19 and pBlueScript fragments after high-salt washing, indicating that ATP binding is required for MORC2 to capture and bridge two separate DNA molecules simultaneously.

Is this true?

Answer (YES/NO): NO